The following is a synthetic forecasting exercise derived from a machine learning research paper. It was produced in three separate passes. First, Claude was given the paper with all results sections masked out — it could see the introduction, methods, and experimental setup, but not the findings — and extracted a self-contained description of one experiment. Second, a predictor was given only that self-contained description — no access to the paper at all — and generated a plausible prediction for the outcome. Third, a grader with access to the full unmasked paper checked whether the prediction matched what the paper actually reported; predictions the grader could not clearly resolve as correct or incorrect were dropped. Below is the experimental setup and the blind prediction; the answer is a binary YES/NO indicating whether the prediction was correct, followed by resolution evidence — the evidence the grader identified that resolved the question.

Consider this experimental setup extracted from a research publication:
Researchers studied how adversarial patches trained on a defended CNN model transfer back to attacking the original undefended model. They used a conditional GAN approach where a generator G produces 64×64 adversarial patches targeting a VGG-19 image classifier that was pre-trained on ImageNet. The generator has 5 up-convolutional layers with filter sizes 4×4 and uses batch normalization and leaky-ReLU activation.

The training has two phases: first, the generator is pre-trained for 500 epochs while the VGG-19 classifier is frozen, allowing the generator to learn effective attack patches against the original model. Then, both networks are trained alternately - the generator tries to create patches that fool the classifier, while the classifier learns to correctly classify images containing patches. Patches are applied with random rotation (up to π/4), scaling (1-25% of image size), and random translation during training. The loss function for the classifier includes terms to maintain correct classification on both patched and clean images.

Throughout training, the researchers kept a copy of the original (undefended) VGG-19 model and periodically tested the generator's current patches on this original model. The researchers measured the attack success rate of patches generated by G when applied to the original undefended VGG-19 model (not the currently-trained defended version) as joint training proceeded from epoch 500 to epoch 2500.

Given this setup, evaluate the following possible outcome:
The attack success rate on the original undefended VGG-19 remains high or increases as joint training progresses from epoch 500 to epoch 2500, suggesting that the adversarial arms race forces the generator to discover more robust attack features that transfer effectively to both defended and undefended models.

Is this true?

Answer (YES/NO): NO